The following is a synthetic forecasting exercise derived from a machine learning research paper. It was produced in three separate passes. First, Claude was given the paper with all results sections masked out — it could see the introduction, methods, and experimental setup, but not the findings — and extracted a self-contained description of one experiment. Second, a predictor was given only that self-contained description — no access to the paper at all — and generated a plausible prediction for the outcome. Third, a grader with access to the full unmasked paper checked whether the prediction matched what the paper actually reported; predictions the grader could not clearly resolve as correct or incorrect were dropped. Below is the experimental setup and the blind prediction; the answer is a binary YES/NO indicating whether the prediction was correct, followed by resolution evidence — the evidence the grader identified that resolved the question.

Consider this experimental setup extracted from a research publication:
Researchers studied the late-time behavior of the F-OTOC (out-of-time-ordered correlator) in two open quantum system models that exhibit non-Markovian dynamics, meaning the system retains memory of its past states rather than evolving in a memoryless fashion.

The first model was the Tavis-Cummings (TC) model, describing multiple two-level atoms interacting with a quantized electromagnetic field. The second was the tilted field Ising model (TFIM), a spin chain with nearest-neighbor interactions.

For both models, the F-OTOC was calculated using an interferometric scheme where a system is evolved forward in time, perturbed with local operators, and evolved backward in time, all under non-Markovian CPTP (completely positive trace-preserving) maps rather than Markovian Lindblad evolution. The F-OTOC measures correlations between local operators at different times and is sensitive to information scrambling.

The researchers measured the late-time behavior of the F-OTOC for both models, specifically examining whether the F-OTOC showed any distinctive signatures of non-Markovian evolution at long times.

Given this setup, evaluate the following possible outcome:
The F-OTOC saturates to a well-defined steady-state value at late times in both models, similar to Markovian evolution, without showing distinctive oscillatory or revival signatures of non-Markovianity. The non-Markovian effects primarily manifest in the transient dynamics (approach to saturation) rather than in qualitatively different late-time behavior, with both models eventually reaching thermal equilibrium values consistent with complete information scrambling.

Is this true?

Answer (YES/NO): NO